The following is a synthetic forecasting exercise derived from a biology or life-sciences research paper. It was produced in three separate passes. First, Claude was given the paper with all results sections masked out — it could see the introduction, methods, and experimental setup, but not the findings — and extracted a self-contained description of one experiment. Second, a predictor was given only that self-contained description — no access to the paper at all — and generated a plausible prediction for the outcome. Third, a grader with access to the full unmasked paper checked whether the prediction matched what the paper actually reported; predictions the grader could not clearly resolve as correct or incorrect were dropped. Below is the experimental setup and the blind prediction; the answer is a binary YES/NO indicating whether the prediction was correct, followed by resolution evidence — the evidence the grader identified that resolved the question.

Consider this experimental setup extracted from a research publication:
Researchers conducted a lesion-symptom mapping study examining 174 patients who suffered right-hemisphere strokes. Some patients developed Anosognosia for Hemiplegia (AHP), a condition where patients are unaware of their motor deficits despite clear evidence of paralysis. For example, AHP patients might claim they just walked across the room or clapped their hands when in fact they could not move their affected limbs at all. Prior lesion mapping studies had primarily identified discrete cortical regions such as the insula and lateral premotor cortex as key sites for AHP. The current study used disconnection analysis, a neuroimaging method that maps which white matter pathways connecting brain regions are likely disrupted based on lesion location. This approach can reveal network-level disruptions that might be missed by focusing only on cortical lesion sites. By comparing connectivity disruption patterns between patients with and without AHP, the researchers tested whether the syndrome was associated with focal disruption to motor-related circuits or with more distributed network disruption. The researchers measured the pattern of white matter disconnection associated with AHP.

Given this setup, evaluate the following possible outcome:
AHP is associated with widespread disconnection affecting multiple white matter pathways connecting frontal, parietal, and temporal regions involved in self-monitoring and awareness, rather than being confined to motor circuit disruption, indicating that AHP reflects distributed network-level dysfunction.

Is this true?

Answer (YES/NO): YES